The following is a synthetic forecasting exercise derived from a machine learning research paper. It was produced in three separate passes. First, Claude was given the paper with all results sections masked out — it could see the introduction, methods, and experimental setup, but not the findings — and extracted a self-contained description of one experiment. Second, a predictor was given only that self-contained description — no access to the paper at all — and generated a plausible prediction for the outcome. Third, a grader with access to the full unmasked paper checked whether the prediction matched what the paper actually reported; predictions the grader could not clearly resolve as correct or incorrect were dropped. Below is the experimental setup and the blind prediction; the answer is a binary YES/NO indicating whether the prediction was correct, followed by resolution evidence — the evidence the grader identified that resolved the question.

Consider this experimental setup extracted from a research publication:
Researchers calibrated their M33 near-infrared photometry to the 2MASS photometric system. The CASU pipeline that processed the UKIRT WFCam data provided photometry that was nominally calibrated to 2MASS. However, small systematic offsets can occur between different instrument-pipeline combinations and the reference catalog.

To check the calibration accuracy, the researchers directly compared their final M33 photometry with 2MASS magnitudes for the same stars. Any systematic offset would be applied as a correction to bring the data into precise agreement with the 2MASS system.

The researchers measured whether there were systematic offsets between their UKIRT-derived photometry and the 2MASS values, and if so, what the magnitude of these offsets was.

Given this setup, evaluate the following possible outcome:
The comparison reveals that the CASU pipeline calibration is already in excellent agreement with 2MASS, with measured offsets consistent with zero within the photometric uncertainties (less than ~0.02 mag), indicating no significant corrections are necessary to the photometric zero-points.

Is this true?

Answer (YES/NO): NO